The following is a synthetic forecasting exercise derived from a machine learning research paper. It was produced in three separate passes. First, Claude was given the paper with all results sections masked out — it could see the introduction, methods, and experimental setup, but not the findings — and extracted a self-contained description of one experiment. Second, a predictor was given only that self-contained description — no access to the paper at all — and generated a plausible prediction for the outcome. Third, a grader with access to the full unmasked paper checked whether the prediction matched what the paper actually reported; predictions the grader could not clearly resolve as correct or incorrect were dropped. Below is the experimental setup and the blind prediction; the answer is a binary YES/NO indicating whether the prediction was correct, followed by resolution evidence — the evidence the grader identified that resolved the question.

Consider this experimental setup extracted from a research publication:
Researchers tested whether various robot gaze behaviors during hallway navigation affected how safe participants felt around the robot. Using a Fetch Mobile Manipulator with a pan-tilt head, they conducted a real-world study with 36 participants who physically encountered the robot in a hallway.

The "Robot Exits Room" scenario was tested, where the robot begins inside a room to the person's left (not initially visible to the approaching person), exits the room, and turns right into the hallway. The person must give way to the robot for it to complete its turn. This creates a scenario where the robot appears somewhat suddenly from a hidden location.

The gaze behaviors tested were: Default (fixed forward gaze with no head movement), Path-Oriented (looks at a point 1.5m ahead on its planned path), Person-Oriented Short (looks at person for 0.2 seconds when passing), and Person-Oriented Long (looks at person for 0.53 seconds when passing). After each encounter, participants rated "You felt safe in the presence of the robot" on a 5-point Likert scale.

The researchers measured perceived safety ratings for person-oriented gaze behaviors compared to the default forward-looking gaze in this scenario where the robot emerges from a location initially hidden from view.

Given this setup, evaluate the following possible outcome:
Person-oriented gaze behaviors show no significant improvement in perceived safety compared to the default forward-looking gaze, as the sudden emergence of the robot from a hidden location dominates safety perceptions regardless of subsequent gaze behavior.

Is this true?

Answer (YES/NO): NO